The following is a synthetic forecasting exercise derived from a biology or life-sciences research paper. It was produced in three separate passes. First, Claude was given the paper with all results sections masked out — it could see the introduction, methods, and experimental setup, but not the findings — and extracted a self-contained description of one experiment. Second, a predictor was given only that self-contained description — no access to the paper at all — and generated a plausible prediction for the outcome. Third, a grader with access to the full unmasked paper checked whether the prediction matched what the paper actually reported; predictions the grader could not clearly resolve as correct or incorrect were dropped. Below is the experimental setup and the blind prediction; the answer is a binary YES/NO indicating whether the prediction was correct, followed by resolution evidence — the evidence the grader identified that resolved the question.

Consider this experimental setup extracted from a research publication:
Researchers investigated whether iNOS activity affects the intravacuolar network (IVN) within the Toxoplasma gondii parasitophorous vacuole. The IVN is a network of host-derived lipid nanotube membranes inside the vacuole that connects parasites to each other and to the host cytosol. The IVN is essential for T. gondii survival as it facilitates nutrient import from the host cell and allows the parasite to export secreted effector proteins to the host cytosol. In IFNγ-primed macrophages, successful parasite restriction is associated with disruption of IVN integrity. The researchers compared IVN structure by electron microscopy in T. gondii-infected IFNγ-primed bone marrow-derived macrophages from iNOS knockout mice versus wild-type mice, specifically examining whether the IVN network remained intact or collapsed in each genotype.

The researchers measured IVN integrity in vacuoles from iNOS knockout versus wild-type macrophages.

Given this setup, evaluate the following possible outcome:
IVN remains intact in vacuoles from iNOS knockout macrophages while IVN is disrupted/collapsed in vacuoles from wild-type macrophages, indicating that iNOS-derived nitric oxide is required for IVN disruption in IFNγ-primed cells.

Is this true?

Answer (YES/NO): YES